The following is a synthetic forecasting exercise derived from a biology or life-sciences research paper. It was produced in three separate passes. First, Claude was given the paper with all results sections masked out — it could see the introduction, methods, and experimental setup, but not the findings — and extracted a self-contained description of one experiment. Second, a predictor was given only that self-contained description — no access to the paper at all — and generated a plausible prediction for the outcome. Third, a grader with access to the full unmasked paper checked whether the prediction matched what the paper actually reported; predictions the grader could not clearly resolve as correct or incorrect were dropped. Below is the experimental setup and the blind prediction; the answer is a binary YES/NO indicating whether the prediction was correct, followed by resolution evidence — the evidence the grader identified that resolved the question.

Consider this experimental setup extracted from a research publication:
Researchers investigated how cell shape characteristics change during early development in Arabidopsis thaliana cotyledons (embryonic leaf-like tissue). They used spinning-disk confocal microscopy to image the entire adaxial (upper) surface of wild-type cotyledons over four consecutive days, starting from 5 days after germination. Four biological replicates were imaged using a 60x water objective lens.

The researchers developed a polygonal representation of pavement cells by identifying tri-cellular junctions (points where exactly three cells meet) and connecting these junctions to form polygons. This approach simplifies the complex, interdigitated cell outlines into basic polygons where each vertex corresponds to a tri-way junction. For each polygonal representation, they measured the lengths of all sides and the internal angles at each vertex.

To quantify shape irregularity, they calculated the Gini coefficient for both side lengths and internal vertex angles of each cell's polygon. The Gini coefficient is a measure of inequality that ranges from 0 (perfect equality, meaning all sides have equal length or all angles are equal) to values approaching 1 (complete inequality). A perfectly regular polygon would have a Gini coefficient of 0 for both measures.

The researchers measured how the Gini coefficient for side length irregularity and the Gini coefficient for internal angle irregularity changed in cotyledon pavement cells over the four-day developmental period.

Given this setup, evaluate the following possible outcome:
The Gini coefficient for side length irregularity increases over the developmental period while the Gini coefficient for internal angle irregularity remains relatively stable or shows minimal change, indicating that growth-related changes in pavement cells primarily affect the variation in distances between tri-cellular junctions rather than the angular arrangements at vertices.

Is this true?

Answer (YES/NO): NO